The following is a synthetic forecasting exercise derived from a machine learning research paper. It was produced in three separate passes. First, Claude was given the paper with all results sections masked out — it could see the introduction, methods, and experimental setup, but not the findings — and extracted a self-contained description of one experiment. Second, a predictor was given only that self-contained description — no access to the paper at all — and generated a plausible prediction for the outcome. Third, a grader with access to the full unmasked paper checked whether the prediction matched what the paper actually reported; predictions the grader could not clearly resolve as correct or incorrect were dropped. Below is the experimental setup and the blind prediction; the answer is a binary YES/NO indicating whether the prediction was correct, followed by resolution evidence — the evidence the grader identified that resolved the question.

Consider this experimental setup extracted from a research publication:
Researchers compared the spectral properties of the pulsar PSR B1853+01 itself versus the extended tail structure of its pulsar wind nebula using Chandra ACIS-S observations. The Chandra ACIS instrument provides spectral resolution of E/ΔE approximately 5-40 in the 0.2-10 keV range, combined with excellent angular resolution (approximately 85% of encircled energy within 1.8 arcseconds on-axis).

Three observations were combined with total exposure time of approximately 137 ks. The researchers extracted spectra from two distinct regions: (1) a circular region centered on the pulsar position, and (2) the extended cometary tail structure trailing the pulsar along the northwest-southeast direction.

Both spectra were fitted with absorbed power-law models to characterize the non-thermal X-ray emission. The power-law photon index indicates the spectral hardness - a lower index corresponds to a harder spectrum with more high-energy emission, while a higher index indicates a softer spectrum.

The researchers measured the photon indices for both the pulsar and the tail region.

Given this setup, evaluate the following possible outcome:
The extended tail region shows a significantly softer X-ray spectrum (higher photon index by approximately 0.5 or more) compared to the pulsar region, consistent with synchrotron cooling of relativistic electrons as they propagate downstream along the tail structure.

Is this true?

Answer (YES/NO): NO